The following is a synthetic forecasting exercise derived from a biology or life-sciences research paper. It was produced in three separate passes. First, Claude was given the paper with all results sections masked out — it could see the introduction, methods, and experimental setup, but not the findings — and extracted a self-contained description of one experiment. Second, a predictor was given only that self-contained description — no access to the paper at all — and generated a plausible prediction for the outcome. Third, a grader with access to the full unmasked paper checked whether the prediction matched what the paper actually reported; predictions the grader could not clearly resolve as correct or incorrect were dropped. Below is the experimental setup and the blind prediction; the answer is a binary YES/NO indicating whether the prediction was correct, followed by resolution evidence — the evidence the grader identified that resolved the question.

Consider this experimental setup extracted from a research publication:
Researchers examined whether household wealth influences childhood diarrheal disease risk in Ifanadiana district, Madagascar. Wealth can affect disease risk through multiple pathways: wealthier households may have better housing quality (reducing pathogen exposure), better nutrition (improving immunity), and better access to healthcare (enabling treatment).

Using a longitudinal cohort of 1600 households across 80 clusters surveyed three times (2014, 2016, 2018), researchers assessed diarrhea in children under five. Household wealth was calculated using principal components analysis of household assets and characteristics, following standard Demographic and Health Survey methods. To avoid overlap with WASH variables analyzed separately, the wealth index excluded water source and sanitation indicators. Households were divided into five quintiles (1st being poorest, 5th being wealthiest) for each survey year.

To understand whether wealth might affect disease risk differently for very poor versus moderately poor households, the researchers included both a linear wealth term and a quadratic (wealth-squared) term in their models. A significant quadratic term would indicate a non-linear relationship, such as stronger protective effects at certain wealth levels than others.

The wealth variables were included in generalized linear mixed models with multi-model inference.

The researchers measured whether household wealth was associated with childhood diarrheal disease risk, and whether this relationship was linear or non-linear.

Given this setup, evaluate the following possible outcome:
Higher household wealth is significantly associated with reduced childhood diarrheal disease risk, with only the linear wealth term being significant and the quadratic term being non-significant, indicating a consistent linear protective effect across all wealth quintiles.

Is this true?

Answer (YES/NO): NO